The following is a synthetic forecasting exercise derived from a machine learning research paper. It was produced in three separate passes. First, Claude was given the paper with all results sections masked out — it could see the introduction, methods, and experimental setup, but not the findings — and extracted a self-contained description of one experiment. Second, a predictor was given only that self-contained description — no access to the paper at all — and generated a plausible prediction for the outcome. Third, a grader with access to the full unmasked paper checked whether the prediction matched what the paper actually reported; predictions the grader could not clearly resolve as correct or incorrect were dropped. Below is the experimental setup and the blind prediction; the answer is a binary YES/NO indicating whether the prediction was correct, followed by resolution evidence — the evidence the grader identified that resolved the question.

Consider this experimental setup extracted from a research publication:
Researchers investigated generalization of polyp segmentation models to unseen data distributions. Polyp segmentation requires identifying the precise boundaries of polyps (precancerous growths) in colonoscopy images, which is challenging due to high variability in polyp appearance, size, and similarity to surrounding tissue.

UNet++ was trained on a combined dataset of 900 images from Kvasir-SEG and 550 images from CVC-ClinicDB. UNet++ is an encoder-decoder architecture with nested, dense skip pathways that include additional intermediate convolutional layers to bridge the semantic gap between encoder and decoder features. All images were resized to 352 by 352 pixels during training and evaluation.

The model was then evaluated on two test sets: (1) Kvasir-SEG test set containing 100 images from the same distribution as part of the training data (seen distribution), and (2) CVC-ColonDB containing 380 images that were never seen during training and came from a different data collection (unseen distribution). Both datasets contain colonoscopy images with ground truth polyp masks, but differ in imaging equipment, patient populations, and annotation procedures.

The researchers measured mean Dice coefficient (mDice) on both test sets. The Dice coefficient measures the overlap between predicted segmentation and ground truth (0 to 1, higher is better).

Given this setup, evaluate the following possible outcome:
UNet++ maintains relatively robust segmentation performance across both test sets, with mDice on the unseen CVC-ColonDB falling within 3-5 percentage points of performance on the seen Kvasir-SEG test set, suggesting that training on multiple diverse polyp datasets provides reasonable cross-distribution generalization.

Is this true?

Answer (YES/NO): NO